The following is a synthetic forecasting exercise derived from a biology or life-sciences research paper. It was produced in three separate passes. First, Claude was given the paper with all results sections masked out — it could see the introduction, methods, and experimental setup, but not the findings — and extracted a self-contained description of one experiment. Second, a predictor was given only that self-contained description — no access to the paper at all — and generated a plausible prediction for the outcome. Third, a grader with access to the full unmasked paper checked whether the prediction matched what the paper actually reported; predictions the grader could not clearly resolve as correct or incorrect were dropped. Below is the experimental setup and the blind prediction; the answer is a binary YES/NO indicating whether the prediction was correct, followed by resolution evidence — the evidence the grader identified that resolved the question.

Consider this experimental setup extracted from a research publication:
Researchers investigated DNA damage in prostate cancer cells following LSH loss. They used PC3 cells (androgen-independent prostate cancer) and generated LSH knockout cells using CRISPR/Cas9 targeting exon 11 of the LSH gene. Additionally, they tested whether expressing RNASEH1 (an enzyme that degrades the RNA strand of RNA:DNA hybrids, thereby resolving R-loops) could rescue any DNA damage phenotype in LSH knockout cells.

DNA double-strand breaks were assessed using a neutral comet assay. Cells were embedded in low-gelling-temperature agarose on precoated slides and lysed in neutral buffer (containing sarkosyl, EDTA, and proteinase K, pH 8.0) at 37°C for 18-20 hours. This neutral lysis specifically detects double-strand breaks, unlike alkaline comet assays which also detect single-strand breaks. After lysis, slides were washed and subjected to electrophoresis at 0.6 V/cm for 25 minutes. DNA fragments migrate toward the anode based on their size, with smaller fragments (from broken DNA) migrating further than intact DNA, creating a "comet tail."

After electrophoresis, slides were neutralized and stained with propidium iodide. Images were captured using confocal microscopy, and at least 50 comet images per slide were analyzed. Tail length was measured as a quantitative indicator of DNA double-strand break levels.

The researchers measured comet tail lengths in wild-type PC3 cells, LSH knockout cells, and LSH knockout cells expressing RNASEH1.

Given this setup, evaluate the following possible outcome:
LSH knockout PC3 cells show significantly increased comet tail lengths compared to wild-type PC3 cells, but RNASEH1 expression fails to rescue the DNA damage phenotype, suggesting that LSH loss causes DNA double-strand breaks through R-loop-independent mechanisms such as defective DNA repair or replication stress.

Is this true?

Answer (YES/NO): NO